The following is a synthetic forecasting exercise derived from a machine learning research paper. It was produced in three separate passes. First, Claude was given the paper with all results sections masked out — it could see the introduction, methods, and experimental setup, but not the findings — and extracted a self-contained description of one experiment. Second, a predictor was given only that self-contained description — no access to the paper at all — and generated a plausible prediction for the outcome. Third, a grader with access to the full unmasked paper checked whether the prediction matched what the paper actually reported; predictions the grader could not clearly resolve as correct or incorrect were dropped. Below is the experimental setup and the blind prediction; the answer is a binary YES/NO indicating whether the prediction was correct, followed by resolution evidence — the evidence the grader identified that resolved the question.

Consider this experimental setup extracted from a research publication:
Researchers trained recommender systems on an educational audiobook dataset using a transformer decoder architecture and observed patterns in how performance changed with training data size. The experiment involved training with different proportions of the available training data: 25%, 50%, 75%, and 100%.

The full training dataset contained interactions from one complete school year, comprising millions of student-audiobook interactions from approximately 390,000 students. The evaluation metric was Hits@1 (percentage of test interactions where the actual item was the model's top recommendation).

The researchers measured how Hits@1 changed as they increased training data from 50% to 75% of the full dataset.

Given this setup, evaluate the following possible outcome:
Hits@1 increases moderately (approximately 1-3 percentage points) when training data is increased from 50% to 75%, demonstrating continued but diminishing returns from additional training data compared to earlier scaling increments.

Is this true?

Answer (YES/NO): NO